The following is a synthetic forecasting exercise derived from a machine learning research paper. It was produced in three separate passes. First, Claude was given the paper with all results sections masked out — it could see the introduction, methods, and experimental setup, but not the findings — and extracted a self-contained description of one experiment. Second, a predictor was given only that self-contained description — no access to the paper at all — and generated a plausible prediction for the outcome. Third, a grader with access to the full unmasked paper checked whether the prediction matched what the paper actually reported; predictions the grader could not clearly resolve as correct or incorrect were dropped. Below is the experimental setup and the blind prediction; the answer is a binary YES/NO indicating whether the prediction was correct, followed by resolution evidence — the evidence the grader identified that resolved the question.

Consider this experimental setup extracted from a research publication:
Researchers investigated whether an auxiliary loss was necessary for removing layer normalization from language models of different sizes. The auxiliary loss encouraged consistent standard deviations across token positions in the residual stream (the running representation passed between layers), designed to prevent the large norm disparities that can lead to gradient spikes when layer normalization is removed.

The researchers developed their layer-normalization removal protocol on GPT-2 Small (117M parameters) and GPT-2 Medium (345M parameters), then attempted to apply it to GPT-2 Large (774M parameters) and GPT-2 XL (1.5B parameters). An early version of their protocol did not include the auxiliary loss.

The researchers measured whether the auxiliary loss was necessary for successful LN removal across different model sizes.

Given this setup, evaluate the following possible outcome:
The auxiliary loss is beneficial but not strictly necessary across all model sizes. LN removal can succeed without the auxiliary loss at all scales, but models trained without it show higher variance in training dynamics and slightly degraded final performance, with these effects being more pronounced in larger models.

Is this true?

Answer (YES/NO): NO